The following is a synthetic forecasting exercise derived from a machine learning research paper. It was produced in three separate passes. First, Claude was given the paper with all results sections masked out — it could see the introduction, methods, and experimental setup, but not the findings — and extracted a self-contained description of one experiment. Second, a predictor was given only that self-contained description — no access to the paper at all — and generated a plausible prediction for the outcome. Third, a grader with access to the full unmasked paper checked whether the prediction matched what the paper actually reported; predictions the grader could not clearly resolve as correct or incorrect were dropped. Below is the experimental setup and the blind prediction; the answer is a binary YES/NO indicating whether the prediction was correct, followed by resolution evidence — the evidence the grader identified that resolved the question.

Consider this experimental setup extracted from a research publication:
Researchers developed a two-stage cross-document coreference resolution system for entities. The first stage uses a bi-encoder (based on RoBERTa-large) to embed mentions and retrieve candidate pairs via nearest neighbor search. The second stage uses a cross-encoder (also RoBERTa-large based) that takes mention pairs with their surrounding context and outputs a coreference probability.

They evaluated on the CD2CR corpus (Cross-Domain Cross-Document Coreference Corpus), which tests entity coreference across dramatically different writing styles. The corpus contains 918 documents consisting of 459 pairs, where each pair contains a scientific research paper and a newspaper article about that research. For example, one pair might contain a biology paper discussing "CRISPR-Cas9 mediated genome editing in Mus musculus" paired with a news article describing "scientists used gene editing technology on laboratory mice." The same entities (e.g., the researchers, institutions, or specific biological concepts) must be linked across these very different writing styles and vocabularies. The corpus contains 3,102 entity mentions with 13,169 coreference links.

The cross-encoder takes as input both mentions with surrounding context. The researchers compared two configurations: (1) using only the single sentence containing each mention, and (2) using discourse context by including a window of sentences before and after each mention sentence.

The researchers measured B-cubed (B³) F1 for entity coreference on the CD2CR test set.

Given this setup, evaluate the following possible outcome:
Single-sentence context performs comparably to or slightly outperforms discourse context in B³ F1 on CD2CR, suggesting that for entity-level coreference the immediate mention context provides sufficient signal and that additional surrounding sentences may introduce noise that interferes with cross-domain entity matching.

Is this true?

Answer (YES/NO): NO